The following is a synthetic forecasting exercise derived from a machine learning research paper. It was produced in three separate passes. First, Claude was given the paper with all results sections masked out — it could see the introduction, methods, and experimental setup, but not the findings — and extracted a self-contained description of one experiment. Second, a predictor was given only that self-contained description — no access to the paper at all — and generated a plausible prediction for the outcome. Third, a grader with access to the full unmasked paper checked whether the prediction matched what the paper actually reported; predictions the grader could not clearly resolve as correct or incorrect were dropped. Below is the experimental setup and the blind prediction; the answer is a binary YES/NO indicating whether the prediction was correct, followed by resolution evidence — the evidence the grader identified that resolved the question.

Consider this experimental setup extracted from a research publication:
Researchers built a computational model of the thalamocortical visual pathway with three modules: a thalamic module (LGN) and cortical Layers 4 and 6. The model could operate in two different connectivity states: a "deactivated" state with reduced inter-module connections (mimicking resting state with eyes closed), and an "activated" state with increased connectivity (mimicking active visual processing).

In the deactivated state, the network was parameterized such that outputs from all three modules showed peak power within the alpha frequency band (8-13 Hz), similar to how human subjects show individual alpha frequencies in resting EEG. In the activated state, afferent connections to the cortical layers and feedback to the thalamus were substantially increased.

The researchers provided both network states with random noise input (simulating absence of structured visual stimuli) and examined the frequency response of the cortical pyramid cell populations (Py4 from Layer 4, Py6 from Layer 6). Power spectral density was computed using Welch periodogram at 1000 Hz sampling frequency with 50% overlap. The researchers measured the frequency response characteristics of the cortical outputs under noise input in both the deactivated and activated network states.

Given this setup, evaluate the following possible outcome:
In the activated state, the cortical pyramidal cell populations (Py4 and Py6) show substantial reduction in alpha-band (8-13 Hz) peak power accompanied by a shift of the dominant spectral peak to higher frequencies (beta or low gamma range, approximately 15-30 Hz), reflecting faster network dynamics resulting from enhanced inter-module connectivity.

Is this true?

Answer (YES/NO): NO